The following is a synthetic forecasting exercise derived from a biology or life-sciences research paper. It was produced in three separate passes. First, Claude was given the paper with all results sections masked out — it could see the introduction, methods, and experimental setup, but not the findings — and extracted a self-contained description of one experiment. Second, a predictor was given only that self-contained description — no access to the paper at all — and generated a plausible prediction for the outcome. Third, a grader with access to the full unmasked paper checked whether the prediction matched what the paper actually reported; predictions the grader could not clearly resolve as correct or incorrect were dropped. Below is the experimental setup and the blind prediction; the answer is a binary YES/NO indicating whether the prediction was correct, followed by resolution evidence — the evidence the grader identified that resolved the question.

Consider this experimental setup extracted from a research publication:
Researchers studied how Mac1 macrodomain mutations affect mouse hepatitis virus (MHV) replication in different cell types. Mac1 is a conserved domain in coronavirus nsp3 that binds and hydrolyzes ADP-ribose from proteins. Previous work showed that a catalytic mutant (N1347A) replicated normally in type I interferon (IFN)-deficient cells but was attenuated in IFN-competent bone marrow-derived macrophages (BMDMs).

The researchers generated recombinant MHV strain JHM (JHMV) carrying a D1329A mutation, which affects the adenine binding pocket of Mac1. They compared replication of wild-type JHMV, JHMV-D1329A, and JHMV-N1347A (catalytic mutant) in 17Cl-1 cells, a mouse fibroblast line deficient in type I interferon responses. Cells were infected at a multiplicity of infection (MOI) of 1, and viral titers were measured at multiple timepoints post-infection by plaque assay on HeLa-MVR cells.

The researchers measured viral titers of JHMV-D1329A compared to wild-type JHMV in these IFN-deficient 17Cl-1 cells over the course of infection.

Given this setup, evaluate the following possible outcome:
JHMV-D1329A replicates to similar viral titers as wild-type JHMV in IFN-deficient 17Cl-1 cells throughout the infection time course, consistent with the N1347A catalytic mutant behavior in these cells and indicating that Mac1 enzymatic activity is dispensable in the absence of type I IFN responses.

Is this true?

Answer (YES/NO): NO